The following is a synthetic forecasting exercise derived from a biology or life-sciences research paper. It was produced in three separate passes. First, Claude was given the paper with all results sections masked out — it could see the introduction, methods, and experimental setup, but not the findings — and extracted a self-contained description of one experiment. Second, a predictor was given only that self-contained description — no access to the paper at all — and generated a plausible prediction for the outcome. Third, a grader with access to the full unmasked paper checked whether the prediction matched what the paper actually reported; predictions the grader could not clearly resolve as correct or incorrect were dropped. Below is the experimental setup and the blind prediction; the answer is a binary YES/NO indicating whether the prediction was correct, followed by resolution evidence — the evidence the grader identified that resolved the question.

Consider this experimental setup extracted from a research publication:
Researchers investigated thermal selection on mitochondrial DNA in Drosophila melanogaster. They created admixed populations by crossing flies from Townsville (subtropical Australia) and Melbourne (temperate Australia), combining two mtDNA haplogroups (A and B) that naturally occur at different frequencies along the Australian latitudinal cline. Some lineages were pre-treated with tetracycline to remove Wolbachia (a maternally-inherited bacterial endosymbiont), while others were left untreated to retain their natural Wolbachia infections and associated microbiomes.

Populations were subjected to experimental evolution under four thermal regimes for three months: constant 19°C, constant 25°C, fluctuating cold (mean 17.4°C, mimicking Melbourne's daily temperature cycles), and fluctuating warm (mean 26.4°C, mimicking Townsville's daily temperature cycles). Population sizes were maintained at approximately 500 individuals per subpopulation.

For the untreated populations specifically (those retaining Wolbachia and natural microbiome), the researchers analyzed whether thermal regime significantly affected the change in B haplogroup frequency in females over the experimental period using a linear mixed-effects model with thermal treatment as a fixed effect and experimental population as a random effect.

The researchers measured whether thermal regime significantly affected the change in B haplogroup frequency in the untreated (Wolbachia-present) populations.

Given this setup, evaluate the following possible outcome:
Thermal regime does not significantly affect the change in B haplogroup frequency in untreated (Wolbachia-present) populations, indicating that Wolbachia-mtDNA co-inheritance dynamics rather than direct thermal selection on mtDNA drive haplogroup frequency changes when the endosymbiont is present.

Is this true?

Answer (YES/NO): YES